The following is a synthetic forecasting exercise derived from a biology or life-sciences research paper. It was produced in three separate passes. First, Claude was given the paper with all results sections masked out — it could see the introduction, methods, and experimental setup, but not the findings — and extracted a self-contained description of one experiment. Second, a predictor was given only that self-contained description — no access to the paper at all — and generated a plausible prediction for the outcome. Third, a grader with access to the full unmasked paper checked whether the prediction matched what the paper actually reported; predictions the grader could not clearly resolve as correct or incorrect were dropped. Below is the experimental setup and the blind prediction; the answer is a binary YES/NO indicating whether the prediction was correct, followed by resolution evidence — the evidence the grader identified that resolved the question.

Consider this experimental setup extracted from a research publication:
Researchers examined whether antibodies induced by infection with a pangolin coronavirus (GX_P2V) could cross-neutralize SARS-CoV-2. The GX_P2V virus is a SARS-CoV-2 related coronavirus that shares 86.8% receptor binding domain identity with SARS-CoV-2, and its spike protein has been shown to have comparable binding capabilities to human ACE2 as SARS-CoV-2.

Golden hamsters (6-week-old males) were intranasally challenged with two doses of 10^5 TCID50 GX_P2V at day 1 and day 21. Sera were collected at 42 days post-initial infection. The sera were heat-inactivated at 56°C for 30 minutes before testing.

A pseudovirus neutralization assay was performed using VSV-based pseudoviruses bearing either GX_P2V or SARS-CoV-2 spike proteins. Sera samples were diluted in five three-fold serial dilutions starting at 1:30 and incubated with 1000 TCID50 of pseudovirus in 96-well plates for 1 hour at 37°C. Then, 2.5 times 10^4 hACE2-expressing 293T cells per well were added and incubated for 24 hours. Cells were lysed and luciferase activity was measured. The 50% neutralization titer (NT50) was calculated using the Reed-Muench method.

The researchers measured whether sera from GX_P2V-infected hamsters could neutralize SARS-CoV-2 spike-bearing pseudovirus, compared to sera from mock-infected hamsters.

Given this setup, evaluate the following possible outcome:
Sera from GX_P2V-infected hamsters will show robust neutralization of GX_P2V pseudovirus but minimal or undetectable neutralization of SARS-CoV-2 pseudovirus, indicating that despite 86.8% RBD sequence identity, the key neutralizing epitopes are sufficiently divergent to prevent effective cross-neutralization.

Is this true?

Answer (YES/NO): NO